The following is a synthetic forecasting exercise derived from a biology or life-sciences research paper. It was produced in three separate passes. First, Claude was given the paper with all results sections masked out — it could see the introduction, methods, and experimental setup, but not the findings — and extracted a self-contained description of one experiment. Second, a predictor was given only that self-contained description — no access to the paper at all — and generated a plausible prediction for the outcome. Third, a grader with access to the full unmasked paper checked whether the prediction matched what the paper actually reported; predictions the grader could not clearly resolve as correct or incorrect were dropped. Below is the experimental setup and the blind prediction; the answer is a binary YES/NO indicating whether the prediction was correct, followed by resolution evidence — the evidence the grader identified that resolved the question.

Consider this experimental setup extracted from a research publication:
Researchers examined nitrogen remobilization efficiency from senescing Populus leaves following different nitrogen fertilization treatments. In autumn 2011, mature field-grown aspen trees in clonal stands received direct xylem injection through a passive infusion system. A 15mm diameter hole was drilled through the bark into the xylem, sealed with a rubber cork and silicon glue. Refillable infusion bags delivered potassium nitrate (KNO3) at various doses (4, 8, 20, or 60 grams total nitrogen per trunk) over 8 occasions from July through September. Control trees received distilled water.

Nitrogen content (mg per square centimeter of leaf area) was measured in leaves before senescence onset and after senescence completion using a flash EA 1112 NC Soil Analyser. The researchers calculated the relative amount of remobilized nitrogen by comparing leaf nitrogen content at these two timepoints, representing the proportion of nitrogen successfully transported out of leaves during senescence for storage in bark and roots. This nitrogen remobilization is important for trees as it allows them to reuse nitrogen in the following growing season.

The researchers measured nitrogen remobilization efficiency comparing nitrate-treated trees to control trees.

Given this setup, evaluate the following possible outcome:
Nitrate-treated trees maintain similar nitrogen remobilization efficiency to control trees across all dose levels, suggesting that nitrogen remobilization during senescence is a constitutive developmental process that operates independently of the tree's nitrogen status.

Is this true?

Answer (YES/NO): YES